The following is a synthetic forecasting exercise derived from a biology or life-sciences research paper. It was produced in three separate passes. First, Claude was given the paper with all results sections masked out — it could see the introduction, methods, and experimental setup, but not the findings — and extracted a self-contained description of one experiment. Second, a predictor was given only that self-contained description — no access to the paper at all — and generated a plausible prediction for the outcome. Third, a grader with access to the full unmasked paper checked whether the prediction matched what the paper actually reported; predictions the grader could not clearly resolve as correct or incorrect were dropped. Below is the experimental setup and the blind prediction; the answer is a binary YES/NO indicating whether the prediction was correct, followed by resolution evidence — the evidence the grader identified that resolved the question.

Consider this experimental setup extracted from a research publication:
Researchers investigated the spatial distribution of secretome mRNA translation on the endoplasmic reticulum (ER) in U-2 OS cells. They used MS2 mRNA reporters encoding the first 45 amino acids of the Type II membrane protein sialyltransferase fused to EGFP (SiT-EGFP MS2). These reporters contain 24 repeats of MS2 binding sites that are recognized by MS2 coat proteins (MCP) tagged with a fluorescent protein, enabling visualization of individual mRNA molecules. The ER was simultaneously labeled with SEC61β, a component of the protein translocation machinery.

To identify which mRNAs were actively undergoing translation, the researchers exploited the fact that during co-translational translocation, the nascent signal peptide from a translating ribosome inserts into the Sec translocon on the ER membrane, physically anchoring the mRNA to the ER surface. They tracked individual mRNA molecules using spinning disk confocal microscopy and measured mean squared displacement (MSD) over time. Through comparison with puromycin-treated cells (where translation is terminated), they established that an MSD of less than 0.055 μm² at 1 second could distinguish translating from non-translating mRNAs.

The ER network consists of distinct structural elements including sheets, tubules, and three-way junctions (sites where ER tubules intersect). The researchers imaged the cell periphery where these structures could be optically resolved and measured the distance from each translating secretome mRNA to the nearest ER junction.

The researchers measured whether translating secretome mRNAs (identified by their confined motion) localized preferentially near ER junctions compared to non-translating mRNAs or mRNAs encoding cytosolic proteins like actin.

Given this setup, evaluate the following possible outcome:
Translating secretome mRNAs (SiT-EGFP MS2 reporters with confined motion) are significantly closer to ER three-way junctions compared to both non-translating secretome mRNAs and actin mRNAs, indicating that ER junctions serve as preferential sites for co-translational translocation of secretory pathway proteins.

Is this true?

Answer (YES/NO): YES